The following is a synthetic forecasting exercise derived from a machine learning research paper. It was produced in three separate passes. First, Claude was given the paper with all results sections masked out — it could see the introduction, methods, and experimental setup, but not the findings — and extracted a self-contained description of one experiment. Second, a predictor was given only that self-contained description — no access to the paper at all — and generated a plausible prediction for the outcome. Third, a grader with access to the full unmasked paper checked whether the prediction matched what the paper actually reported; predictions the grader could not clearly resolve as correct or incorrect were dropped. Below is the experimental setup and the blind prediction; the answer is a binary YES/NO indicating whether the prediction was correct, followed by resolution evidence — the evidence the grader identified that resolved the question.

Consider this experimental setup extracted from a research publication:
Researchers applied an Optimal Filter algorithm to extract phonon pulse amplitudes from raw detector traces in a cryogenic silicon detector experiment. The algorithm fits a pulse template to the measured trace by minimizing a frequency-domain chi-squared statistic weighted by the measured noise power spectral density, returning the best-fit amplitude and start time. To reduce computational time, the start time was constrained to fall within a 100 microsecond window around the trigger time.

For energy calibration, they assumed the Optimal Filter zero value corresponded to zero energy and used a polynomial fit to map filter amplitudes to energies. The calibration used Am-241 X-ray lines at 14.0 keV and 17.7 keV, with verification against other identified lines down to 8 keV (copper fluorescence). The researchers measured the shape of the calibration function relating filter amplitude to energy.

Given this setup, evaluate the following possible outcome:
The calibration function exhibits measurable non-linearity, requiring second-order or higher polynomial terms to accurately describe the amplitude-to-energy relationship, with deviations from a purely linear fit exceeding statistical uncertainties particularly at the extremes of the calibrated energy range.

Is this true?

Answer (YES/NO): NO